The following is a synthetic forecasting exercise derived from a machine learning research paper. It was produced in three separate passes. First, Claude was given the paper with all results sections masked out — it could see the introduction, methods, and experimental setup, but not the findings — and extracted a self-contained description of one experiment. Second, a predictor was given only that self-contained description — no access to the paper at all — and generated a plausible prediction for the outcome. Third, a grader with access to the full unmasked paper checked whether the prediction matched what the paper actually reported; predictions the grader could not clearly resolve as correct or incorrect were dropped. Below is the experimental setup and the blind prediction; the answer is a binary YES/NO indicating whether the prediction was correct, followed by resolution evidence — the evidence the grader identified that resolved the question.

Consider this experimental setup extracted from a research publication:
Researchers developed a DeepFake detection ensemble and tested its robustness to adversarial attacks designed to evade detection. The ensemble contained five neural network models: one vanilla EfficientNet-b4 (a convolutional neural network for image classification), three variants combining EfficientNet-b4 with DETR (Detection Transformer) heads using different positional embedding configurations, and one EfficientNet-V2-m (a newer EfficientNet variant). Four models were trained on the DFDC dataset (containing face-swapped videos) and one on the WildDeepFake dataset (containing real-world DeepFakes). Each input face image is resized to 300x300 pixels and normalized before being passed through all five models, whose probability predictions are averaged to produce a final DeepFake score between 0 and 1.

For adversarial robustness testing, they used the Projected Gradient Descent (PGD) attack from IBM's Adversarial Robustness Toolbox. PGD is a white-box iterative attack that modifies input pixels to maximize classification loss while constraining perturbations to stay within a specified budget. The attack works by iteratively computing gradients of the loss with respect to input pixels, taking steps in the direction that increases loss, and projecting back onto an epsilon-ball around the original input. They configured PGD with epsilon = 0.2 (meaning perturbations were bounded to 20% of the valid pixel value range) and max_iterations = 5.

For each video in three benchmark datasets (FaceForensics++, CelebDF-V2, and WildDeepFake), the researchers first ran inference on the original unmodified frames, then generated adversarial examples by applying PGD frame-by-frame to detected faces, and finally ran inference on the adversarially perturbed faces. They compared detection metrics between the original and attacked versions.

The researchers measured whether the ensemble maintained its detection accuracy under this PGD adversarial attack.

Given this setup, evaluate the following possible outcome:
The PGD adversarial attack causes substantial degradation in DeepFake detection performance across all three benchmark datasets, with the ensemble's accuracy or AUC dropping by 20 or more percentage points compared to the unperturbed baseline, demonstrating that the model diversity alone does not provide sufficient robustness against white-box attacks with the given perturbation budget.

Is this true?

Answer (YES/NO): NO